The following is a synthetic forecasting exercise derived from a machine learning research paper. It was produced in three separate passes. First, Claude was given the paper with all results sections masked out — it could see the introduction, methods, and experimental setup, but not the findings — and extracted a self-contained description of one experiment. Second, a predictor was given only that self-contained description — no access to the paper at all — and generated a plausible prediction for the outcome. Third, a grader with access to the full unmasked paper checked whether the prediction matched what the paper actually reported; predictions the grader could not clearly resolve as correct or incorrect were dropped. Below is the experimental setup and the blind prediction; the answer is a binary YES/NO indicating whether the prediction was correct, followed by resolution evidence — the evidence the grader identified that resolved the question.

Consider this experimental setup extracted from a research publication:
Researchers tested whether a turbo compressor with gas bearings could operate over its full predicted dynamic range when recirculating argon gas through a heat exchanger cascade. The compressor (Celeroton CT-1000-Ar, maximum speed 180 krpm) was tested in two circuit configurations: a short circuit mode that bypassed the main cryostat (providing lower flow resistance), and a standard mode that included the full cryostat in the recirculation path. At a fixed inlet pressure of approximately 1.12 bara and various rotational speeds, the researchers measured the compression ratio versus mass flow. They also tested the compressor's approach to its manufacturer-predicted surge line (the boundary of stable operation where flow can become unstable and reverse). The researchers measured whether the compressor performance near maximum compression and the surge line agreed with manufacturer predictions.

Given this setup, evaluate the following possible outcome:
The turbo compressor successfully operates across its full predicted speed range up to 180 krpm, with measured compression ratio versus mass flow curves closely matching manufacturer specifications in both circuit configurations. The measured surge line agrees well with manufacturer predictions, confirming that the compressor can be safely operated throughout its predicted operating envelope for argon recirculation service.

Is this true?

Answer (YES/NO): NO